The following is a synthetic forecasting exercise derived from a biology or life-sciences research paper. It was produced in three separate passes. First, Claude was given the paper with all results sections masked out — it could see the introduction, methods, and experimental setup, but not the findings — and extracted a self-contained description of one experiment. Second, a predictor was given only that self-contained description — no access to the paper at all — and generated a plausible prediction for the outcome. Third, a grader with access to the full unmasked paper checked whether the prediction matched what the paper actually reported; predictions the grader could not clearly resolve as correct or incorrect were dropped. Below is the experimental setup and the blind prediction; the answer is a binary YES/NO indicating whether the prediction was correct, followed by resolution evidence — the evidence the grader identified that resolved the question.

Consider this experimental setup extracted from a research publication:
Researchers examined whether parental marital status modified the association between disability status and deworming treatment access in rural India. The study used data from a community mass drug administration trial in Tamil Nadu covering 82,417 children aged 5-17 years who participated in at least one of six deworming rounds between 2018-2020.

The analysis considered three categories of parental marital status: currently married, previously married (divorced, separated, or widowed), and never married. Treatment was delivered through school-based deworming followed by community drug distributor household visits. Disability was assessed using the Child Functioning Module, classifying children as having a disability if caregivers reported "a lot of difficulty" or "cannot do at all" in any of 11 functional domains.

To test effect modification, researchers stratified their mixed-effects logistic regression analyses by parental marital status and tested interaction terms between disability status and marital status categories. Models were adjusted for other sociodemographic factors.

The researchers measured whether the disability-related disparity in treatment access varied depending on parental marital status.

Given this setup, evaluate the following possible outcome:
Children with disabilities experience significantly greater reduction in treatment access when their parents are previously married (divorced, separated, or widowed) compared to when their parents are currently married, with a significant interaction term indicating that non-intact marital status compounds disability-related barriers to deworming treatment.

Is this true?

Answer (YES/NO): YES